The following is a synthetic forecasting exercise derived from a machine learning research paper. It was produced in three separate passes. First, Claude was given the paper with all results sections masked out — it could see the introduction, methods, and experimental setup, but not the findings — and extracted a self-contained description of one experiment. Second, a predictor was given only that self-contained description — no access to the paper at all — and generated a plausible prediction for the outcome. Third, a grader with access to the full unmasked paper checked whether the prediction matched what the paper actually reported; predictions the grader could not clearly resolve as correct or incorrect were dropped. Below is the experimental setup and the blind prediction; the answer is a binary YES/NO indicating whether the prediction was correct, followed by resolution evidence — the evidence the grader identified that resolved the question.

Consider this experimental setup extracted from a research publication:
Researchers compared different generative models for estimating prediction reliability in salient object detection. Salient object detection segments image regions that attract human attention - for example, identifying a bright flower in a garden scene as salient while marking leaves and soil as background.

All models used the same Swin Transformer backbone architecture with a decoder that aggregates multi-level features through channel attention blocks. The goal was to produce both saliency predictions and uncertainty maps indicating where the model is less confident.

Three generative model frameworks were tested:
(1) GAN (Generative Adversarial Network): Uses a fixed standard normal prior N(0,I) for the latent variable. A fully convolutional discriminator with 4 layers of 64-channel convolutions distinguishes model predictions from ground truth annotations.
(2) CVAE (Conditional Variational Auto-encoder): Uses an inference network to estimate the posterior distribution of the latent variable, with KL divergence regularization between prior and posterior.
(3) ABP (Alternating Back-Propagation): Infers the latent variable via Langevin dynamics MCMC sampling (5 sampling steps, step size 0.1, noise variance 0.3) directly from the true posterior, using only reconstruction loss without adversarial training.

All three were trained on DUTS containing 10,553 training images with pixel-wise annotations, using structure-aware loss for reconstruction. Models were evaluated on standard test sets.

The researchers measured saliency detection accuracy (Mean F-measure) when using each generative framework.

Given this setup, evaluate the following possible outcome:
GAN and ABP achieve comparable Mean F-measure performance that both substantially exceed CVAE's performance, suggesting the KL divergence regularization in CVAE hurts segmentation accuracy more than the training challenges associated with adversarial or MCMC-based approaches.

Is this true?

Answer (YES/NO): NO